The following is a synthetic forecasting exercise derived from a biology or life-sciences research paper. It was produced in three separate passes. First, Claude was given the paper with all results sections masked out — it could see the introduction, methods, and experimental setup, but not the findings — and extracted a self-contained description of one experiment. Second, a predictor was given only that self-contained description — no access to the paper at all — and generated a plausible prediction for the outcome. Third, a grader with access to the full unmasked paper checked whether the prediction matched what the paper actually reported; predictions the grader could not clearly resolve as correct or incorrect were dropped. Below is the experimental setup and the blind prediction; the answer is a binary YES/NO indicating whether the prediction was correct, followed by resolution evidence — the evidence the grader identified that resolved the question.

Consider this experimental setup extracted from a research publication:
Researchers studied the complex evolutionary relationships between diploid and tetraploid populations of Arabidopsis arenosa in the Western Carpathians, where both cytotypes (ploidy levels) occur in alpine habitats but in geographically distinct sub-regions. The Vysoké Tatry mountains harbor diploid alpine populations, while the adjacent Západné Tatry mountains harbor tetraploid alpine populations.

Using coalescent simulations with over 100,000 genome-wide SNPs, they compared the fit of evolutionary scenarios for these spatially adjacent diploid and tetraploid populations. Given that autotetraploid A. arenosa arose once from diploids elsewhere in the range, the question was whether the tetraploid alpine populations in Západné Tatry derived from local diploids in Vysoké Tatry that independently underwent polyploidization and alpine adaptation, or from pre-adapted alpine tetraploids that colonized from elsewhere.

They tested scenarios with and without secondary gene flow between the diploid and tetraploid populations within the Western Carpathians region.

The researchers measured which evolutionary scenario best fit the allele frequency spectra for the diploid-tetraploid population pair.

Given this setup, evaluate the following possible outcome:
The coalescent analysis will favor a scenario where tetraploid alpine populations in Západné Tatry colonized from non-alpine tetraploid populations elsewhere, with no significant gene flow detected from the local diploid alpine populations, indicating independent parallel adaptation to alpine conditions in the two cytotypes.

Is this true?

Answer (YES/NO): NO